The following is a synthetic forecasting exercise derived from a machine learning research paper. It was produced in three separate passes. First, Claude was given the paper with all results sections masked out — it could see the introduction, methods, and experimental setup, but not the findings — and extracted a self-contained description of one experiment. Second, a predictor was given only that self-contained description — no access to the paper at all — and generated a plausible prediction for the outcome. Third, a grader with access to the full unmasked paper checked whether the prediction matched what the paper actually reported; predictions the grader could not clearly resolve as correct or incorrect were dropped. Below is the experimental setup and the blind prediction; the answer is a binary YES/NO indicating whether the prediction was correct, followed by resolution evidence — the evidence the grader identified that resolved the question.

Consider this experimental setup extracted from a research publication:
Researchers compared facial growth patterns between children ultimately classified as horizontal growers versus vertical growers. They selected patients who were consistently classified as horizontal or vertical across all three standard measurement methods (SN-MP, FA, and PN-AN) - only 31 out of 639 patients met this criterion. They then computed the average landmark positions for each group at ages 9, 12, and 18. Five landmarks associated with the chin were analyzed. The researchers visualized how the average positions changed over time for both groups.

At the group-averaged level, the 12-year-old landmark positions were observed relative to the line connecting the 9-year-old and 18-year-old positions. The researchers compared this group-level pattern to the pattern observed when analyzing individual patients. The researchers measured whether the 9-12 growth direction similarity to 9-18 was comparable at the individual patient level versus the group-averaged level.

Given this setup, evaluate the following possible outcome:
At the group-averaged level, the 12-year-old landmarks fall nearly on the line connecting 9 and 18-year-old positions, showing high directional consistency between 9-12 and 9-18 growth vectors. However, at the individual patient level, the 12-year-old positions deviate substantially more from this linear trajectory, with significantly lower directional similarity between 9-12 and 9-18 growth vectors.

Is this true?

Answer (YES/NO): YES